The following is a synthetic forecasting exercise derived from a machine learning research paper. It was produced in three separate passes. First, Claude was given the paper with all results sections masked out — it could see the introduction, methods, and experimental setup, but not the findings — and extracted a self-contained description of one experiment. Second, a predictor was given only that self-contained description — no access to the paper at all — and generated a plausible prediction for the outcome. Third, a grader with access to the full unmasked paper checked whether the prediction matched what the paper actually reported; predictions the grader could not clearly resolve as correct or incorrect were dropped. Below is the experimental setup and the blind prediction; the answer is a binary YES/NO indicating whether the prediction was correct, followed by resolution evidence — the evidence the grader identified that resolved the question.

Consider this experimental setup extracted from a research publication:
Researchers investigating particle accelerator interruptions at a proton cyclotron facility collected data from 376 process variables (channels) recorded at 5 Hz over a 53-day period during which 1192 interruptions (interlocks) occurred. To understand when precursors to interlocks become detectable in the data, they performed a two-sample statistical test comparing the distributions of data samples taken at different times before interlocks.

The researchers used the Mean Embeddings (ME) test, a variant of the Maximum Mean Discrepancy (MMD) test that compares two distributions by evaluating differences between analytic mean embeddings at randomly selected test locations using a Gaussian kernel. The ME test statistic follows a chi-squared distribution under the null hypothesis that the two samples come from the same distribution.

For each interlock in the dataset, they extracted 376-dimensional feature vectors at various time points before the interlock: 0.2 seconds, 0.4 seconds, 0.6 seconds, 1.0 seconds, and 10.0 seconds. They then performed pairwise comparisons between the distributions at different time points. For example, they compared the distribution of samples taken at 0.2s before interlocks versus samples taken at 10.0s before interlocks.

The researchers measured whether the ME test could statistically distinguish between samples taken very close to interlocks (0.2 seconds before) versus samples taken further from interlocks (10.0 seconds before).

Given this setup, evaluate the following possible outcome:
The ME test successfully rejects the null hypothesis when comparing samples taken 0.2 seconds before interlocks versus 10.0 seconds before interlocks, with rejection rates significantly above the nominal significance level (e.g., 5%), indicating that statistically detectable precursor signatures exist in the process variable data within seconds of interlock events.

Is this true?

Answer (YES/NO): YES